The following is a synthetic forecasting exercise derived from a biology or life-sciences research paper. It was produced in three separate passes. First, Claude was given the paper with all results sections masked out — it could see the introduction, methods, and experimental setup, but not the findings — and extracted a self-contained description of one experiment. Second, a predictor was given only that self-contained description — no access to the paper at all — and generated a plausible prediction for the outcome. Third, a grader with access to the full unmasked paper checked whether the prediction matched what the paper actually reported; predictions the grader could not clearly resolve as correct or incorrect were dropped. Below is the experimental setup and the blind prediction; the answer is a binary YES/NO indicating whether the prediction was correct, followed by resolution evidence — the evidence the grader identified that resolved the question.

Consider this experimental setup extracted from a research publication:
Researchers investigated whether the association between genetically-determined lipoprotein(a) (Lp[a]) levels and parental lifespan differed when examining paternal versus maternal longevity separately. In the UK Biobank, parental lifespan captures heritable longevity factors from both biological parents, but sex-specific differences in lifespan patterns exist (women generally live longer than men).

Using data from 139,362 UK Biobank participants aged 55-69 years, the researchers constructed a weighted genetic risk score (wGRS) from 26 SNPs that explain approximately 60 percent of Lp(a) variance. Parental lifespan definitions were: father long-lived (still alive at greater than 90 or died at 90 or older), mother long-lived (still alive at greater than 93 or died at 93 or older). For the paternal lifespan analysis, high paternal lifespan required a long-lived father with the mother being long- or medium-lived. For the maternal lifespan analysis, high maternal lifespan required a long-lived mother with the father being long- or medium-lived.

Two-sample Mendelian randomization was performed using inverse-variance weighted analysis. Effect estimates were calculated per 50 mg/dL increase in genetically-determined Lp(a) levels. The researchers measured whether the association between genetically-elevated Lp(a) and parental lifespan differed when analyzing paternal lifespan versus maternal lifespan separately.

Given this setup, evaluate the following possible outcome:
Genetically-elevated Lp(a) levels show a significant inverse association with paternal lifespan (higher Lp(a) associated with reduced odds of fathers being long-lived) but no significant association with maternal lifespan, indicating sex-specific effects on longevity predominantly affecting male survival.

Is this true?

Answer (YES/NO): NO